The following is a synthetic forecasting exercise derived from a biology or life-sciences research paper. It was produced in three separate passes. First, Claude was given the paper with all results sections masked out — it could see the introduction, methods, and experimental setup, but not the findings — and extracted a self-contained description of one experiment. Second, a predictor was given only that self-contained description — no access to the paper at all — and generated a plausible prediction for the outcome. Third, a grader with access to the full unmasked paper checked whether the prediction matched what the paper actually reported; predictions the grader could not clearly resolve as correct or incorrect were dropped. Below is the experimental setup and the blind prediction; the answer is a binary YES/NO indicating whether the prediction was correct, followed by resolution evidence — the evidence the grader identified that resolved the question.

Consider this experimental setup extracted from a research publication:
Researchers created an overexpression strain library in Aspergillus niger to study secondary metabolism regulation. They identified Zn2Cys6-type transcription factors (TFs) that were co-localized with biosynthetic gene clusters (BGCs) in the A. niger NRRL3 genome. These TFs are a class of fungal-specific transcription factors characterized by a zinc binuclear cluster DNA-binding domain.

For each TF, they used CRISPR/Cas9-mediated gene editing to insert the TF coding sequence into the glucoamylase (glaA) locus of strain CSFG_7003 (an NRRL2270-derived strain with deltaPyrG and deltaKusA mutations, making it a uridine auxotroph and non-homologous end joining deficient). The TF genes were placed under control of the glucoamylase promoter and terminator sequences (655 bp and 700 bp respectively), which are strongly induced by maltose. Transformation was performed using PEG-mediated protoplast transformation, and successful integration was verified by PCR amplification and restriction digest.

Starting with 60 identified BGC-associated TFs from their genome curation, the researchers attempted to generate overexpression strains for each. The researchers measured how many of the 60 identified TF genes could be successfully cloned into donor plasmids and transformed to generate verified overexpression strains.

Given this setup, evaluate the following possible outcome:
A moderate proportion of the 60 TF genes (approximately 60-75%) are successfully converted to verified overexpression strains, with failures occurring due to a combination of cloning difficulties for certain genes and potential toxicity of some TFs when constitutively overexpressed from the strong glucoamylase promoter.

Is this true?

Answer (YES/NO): NO